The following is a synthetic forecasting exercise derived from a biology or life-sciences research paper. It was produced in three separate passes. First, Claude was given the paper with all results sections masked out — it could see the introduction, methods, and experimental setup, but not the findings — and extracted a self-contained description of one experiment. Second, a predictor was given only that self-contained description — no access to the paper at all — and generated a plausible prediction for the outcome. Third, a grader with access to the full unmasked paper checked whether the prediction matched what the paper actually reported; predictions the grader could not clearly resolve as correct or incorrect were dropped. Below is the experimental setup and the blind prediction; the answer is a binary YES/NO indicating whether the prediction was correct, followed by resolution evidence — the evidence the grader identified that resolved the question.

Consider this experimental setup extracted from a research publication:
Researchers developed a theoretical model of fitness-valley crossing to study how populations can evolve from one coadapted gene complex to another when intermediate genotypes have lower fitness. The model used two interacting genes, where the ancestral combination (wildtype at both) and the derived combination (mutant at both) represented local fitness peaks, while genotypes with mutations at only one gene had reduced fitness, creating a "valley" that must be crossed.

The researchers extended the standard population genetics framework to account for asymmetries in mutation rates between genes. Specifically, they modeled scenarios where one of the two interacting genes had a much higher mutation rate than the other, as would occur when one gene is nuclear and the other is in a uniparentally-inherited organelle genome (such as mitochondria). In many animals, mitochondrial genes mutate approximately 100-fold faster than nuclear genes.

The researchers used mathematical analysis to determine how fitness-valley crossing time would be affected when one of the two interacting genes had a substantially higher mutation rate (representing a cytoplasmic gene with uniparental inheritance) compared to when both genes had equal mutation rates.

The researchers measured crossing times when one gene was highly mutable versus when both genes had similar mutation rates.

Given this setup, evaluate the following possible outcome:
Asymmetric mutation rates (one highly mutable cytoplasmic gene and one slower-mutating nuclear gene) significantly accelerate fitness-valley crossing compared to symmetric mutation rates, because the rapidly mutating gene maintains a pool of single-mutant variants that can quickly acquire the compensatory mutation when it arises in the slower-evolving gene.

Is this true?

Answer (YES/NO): NO